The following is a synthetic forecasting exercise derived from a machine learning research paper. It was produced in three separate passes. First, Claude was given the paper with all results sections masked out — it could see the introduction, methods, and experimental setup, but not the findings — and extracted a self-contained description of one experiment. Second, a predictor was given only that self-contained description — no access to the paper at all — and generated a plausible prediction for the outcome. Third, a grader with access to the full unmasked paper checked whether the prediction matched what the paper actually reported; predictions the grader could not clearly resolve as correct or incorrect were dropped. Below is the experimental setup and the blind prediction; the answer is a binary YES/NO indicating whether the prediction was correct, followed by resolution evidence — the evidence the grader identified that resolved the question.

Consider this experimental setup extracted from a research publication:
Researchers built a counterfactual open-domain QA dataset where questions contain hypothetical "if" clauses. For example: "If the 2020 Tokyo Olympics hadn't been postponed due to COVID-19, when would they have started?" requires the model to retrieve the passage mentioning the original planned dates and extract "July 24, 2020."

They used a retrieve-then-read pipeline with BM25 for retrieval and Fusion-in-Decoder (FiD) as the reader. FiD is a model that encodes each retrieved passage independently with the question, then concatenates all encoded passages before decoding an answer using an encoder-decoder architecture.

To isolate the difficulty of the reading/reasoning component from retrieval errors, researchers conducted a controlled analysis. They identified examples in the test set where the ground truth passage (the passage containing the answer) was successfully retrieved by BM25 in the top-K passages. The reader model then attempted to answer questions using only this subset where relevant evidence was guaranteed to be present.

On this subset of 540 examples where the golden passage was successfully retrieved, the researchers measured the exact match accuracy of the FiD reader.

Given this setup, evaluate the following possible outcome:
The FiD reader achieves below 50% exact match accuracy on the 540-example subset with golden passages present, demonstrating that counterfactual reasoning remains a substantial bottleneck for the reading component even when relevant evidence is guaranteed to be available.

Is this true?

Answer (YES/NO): YES